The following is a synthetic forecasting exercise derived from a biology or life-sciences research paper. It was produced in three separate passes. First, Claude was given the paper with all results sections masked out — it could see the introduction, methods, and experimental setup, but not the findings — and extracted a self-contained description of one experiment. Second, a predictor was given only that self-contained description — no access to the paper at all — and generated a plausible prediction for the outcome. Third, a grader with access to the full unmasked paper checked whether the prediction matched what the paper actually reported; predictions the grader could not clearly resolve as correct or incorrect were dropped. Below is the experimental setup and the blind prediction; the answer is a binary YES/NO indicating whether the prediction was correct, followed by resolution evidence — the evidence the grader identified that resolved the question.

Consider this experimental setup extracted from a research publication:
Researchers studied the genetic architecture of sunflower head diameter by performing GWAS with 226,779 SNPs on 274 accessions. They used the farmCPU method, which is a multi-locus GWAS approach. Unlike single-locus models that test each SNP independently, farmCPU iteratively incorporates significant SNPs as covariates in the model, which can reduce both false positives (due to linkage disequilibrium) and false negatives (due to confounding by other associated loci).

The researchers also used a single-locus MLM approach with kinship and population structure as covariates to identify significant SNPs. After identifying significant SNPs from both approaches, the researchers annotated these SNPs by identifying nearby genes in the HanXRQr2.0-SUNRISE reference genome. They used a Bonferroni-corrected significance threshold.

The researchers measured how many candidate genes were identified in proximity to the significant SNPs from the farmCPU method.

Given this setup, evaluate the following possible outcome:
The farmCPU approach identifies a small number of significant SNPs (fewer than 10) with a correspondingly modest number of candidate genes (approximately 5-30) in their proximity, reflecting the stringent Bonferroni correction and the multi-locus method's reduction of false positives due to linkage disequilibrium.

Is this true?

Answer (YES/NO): YES